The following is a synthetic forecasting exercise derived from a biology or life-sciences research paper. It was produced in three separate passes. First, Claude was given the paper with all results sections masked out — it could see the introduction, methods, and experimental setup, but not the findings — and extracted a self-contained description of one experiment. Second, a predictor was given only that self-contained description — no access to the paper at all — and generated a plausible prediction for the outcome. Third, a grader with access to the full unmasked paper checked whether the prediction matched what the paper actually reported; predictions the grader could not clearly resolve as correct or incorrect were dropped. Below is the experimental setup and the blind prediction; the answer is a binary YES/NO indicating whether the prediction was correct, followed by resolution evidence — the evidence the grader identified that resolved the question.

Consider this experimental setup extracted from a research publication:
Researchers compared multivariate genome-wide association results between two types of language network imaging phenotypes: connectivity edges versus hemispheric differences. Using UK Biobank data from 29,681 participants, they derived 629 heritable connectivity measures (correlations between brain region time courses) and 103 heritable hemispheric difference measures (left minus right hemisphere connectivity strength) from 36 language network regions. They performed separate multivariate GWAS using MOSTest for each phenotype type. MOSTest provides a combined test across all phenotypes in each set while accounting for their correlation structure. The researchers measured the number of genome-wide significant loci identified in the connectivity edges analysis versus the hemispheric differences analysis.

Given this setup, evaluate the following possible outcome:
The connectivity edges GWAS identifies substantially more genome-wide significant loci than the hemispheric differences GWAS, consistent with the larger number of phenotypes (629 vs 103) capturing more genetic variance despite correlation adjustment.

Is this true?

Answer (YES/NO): YES